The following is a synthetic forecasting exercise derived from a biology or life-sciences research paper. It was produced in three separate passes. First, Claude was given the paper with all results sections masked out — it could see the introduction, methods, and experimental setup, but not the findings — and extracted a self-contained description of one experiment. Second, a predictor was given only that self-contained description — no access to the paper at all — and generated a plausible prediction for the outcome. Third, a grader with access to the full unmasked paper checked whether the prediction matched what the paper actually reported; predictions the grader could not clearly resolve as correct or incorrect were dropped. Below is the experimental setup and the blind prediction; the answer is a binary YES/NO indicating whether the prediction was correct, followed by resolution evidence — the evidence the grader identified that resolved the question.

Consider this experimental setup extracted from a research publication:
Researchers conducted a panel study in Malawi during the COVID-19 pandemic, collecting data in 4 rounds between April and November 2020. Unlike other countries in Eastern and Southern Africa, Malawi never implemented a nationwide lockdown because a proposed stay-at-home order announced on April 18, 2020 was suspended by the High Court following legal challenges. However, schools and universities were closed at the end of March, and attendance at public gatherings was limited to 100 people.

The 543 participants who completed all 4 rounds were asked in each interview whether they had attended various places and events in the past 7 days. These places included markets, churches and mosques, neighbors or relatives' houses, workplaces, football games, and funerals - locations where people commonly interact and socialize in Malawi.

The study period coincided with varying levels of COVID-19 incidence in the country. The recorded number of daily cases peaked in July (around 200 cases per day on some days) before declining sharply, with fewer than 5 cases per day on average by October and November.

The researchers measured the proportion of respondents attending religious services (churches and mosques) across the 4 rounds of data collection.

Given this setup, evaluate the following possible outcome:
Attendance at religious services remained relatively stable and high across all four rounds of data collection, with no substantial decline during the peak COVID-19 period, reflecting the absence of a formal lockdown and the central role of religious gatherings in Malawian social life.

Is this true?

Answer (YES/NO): YES